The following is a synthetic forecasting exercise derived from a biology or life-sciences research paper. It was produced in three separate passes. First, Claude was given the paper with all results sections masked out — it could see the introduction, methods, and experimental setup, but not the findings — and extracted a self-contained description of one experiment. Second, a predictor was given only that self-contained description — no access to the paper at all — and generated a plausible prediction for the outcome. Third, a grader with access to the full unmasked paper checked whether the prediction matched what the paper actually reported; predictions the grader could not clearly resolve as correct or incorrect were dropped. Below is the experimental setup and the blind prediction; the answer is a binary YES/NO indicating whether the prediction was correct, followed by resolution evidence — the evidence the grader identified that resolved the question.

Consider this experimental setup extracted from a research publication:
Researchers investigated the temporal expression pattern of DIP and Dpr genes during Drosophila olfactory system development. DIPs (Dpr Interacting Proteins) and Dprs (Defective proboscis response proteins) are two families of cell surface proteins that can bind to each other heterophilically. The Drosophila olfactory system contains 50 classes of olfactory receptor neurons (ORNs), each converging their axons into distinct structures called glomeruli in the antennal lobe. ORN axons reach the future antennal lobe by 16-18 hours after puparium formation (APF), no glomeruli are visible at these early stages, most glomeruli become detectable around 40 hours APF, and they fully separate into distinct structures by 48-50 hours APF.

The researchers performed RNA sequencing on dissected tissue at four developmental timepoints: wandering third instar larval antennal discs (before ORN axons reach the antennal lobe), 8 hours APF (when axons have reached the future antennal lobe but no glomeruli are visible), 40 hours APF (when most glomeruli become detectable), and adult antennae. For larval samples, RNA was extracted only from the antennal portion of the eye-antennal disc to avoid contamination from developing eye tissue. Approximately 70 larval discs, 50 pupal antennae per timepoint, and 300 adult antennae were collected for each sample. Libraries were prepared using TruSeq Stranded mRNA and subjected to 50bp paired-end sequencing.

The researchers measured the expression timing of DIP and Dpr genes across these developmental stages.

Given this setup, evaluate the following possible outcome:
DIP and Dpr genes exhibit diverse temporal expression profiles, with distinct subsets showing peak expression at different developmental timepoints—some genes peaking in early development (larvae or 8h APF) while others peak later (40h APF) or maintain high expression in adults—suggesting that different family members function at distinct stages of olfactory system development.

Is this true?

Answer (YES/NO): NO